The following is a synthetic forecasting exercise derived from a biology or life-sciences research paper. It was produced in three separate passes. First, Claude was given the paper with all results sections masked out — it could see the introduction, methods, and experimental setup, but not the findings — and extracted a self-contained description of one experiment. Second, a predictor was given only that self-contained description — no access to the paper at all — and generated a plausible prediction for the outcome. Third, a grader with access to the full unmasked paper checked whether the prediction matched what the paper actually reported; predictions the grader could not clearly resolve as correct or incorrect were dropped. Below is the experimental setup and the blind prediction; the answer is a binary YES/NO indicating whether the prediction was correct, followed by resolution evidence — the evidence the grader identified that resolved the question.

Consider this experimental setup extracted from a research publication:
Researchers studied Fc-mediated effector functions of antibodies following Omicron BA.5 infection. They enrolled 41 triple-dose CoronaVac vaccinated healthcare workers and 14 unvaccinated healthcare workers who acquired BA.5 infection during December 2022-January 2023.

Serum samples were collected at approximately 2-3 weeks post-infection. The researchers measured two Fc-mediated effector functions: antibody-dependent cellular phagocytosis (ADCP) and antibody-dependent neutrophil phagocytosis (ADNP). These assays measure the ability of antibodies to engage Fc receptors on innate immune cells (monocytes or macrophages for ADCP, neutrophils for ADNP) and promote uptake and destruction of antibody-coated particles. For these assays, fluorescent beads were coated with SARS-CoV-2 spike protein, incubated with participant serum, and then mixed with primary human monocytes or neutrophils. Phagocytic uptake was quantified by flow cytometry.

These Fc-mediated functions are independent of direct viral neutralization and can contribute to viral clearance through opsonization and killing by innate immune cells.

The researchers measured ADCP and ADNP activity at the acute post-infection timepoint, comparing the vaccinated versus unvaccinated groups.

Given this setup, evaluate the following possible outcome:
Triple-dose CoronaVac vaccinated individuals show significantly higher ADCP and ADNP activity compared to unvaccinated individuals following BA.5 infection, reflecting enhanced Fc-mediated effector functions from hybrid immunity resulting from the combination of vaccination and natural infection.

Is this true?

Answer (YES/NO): YES